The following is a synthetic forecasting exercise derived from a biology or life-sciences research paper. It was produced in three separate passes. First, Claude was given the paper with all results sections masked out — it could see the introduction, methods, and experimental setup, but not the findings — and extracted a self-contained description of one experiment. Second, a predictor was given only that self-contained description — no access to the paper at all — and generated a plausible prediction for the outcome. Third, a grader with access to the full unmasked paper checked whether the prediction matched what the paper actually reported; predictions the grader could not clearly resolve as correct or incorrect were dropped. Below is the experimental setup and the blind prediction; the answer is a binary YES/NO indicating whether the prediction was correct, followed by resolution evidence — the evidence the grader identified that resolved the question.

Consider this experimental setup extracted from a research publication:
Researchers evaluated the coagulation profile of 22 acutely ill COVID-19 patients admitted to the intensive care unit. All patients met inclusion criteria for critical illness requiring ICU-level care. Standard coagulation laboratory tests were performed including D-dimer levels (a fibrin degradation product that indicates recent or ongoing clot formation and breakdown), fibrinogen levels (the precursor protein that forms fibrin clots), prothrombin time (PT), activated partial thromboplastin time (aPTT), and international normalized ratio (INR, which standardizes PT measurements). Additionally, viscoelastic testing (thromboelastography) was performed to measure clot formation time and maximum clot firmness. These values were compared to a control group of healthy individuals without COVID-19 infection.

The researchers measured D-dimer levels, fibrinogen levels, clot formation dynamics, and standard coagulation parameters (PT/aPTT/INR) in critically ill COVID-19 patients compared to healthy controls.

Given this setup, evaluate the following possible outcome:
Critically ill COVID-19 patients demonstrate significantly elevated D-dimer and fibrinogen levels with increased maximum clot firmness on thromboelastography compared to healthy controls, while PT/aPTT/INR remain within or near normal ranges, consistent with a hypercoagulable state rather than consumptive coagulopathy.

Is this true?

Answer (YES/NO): YES